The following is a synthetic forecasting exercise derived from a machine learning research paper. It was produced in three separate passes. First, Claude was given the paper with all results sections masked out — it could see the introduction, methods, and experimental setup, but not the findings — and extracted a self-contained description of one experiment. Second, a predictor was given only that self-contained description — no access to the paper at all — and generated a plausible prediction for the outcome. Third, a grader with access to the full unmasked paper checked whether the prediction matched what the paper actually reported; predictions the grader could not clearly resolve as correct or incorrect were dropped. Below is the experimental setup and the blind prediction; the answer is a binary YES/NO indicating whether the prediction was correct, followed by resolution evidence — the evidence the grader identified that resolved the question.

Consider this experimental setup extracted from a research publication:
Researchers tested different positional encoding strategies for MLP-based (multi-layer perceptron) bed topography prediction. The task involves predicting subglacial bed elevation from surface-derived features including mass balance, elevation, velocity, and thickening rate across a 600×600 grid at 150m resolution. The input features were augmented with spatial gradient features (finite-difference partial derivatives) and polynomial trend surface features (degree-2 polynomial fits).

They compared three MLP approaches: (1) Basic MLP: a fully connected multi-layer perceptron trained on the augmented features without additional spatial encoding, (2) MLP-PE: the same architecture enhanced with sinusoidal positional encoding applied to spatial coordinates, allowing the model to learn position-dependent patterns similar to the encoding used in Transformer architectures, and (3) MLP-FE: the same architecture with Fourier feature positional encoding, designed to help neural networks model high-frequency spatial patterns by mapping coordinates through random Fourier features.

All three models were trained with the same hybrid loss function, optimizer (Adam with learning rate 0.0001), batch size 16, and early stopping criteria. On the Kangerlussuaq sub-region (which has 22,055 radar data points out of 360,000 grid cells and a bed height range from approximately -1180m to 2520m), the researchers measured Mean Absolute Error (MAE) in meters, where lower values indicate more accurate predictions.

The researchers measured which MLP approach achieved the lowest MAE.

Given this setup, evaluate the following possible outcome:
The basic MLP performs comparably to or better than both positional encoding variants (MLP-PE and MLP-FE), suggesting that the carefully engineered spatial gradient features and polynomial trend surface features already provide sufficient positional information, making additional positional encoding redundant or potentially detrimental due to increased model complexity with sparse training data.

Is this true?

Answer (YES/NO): YES